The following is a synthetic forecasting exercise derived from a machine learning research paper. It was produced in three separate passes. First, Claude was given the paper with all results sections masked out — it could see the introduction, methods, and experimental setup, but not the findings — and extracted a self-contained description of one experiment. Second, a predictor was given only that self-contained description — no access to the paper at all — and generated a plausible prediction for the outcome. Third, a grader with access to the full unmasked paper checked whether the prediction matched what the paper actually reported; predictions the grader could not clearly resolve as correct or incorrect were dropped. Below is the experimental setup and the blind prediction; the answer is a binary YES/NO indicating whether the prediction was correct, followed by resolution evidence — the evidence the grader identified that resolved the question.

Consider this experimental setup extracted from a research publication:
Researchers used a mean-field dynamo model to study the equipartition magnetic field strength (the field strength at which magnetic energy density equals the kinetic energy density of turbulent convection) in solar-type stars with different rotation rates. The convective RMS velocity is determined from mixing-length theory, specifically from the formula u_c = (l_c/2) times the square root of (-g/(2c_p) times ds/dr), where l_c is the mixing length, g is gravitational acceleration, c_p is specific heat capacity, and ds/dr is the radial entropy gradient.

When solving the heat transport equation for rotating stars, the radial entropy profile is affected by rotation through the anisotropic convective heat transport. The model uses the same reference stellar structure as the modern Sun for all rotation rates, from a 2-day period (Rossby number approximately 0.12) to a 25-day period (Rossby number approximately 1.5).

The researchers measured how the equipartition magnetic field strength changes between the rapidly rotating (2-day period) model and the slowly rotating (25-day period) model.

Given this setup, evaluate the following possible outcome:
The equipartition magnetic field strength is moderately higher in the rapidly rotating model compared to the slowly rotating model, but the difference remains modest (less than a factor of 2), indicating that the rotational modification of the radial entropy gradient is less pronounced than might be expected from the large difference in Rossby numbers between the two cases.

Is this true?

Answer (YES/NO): NO